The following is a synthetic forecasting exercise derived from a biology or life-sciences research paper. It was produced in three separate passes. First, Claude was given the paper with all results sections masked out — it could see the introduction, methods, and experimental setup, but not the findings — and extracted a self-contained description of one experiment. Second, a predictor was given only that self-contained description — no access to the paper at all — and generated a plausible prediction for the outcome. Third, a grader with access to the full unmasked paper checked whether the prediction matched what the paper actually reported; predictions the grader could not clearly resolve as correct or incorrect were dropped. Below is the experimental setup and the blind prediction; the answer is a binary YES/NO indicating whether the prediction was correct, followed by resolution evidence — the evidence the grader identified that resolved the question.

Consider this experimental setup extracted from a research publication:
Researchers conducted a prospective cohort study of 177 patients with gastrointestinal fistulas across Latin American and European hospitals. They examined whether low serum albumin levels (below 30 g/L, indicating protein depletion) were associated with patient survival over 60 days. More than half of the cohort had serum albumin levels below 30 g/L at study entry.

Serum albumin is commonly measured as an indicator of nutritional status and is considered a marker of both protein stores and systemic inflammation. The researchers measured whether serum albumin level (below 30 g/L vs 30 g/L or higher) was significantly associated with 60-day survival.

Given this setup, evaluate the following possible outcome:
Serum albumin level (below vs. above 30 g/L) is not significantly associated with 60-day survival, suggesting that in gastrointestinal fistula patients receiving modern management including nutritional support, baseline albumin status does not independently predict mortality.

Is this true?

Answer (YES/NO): YES